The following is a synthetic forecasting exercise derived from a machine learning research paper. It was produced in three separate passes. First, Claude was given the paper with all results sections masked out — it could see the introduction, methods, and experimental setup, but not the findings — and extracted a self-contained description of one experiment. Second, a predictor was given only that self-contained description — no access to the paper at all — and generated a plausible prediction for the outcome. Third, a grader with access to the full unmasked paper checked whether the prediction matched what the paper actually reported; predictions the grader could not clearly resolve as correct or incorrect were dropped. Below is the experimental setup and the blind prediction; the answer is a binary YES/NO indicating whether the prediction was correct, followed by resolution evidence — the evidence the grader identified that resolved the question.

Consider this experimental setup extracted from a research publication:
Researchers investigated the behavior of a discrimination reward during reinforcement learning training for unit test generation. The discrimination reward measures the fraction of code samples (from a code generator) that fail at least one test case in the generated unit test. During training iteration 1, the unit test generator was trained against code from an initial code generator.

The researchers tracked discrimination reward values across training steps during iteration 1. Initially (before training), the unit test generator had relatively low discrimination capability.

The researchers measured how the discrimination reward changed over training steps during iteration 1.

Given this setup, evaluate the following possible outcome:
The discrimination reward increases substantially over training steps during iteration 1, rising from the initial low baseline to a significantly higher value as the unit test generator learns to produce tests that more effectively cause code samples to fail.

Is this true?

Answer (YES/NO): NO